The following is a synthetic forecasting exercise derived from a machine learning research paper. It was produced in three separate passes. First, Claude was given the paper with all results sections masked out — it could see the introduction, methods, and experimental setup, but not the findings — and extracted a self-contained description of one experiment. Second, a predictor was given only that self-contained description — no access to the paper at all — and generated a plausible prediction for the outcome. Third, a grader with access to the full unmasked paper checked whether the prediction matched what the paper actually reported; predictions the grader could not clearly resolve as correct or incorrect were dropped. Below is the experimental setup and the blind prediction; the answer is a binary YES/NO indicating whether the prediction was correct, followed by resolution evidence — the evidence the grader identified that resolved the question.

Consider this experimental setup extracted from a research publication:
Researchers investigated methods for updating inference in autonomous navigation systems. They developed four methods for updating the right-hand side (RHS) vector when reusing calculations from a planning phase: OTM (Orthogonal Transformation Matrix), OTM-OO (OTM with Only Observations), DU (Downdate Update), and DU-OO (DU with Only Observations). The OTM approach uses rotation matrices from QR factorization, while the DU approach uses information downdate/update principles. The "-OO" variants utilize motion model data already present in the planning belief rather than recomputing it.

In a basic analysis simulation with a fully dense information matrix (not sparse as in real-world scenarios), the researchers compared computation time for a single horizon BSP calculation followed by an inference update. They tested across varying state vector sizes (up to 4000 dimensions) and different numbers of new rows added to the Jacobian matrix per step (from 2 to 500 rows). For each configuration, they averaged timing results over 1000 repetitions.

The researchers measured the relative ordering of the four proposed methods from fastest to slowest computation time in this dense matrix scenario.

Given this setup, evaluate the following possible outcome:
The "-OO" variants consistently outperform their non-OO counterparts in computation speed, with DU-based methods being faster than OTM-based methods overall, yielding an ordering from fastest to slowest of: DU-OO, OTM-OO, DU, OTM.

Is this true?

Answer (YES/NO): NO